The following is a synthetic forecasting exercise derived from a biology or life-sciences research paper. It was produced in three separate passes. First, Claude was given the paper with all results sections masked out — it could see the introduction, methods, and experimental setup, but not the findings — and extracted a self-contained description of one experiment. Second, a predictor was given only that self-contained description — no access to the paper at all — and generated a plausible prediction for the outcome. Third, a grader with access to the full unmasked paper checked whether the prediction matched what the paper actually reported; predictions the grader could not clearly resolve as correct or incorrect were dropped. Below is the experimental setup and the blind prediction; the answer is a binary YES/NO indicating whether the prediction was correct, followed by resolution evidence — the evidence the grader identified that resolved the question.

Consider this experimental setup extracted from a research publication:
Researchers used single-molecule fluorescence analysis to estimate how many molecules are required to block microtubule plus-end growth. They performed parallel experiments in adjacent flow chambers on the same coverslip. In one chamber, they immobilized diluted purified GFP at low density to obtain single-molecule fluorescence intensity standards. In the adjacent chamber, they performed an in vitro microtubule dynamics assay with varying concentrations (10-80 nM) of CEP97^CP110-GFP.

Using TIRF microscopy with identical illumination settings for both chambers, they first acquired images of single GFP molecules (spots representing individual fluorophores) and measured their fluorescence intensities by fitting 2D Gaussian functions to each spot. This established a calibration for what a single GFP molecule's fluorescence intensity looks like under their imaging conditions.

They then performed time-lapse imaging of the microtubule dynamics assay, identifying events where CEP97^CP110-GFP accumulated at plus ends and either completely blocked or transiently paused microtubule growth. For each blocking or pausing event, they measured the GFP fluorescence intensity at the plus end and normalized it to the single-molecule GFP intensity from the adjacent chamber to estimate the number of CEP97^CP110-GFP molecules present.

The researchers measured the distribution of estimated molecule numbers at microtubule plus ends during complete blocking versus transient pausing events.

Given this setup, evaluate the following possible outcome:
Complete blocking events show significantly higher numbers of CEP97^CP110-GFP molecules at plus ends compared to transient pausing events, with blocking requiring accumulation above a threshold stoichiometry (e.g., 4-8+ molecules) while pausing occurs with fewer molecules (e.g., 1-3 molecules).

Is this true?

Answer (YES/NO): NO